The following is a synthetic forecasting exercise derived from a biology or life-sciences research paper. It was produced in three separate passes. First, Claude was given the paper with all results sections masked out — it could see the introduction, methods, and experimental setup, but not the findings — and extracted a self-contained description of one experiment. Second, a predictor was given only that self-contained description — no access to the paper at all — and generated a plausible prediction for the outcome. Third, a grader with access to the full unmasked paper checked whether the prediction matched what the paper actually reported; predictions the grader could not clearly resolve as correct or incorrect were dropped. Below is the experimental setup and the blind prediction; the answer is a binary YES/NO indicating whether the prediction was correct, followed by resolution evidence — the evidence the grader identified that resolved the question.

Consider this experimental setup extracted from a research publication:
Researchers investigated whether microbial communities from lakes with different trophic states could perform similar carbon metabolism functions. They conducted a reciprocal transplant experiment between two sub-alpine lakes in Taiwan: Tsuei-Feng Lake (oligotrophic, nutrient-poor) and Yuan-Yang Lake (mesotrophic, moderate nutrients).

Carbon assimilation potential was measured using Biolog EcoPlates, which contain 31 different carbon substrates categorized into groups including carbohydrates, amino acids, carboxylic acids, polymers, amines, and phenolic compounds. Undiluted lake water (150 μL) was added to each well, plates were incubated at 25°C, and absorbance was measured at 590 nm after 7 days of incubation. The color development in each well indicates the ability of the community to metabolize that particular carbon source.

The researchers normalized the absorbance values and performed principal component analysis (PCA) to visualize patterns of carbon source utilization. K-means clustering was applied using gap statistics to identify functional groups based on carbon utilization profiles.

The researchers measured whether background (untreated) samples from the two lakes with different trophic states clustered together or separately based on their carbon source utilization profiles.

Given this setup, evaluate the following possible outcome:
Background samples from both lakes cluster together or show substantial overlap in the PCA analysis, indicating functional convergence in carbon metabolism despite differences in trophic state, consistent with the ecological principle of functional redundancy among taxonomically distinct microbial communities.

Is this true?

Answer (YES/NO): YES